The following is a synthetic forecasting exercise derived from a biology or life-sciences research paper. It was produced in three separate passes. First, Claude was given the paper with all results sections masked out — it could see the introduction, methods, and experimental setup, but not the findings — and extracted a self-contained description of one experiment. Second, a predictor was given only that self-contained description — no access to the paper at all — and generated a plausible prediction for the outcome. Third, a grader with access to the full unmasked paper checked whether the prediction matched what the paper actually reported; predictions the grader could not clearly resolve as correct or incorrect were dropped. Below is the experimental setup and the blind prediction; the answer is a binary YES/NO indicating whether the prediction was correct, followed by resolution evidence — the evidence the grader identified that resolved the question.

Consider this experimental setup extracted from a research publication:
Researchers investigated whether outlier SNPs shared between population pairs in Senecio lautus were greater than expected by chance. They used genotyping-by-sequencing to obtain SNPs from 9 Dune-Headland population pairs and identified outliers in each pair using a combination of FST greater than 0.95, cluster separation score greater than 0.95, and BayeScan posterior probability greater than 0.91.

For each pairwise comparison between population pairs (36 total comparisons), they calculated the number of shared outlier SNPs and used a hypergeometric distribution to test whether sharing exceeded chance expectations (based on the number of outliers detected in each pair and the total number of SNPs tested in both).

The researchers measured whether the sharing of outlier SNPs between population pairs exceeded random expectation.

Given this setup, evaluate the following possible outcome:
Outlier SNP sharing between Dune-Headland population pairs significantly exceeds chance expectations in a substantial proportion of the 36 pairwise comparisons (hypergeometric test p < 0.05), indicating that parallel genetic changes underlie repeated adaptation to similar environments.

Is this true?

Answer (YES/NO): YES